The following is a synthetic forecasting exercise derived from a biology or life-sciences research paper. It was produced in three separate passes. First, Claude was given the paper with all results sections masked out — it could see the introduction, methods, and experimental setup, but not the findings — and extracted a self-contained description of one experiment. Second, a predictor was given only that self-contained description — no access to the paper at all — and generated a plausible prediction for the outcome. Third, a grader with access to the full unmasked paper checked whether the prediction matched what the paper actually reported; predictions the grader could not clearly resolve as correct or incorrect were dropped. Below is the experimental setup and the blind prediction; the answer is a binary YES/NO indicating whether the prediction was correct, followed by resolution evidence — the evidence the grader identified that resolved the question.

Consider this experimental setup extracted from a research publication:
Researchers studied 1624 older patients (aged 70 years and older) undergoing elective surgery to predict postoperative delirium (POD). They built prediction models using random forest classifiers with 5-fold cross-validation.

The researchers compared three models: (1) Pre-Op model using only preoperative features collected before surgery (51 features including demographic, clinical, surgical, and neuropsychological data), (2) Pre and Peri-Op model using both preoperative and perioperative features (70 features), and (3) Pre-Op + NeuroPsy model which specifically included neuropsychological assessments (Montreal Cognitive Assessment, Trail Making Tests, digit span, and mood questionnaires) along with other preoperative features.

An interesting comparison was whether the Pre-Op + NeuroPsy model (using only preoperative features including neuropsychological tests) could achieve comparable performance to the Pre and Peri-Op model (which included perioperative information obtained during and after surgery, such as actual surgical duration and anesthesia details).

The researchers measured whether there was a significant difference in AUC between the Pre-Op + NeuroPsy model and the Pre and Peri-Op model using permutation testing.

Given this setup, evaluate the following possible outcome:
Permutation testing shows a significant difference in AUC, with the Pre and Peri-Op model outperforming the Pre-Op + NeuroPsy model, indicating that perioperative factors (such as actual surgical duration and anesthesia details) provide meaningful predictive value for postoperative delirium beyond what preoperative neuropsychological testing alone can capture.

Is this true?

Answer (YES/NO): NO